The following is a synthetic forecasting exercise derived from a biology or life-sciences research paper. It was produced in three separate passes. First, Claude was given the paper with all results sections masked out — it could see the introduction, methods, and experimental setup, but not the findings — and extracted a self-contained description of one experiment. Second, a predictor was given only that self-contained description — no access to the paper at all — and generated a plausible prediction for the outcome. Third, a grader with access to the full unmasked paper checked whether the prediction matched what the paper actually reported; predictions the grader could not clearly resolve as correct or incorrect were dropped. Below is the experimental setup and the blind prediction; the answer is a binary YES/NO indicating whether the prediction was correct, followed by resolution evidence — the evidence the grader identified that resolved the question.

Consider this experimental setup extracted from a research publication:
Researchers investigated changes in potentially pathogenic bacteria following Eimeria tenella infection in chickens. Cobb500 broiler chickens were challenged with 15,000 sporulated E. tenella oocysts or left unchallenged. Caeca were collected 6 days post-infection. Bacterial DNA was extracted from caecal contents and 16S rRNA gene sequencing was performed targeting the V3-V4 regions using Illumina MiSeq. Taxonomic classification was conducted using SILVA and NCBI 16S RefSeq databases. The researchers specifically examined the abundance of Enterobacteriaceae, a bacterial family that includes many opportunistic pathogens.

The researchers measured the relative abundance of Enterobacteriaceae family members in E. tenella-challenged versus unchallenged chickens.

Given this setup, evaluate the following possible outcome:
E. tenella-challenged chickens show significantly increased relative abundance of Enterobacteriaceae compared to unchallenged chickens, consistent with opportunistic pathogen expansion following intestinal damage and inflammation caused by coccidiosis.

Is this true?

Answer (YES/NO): YES